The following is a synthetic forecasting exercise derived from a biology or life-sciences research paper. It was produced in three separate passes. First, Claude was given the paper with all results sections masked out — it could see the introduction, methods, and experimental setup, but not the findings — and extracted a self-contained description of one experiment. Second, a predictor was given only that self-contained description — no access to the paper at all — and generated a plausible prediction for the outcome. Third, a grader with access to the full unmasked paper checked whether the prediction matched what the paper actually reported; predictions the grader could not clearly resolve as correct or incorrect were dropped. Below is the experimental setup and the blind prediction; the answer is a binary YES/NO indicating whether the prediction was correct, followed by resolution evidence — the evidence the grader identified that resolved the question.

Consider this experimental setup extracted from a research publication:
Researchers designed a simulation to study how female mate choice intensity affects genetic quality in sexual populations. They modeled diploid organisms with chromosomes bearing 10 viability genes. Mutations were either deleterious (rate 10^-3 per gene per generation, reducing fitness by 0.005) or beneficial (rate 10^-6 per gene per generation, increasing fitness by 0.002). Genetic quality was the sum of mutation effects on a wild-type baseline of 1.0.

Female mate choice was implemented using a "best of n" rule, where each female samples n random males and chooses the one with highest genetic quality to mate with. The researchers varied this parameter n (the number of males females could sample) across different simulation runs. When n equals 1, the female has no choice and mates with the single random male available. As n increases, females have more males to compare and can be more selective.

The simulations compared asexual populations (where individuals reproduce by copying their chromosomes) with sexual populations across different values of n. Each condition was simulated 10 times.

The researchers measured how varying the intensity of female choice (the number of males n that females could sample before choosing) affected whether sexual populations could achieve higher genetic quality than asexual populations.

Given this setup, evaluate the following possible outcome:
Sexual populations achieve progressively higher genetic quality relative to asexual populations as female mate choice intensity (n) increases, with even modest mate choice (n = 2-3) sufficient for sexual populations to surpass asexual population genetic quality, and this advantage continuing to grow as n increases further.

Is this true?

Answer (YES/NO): YES